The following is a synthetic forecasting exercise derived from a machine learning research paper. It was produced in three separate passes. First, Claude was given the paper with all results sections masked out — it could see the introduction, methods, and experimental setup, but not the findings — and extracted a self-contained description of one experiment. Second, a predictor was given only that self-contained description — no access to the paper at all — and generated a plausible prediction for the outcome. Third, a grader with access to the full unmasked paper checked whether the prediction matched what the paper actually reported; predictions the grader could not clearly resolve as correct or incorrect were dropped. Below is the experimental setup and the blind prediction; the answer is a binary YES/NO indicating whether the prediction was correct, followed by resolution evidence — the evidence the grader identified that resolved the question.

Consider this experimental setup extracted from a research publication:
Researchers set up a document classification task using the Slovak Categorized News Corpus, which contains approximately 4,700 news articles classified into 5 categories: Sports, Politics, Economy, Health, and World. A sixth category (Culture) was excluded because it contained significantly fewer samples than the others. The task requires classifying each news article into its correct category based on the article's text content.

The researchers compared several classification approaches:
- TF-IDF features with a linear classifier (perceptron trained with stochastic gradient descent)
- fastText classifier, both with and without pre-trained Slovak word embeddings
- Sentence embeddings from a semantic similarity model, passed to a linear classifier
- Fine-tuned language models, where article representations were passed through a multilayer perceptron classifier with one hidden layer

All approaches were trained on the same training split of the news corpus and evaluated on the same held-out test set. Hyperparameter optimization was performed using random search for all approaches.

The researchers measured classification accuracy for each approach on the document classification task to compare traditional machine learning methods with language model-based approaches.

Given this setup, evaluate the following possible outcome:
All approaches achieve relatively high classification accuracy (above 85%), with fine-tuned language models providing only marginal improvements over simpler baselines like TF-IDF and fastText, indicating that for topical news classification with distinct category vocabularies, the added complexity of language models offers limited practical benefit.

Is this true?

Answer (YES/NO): NO